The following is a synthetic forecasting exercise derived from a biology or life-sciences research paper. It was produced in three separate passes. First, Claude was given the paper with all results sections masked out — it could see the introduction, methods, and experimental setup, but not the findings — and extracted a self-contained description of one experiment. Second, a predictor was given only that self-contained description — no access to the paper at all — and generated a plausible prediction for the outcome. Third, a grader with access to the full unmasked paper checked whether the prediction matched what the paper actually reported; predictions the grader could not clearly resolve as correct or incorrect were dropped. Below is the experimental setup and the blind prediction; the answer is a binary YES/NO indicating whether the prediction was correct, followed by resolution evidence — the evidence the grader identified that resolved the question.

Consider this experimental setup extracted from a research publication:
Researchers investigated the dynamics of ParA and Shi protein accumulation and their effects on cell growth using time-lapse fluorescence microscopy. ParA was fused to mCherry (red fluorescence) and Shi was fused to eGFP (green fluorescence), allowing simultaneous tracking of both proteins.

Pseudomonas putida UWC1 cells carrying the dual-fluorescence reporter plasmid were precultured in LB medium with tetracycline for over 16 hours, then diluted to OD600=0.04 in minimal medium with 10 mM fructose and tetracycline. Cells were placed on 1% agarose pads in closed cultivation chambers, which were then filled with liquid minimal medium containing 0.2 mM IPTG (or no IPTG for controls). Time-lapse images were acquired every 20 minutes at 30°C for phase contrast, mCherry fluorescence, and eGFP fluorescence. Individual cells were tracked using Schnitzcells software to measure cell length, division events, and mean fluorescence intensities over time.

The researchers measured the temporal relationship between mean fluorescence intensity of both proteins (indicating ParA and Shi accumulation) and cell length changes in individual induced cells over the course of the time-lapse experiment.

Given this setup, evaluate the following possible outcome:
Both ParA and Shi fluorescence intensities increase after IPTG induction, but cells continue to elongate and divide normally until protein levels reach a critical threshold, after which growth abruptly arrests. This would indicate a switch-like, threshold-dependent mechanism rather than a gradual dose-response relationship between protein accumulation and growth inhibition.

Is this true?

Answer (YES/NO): NO